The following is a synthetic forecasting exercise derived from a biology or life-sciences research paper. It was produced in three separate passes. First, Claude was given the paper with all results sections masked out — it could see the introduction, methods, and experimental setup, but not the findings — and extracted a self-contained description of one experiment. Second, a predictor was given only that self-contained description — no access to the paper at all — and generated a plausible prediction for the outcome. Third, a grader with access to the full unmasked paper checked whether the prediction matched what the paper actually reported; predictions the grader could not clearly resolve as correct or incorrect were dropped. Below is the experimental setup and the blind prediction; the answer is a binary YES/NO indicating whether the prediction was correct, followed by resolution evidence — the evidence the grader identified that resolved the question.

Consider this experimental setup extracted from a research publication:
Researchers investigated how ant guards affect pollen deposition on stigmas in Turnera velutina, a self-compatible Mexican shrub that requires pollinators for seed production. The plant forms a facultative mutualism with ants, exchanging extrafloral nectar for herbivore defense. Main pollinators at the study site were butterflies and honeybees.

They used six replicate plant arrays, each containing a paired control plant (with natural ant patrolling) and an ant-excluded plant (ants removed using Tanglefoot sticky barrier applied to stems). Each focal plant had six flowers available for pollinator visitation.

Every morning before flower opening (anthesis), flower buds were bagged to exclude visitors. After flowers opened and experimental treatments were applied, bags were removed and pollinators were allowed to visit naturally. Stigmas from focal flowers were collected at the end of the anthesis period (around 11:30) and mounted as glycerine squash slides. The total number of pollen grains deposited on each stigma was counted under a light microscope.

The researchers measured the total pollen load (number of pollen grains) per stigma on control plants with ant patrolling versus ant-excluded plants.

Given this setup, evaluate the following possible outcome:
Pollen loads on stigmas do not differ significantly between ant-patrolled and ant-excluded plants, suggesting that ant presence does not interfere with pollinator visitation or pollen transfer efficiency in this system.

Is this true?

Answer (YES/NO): NO